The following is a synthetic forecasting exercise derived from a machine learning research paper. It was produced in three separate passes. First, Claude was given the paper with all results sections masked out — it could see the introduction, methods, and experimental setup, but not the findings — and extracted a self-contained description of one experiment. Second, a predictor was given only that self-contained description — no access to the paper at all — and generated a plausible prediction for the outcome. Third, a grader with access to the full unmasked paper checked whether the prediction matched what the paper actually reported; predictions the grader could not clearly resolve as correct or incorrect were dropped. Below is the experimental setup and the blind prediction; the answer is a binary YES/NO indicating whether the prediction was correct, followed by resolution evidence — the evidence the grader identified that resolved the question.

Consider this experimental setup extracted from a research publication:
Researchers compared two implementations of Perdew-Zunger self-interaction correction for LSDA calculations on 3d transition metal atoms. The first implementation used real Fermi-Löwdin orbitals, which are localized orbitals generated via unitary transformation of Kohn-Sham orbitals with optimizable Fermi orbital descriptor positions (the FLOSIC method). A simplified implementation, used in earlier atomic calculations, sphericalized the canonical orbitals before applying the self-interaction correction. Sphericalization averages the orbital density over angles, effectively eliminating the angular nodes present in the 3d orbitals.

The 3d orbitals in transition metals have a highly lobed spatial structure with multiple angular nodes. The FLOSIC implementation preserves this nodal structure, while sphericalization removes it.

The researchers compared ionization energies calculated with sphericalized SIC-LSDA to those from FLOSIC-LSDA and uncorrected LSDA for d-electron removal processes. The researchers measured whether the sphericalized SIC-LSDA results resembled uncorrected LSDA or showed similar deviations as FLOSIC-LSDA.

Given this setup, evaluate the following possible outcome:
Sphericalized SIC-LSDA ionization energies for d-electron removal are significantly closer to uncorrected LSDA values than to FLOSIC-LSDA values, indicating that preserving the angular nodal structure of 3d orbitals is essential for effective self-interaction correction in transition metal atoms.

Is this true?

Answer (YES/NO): NO